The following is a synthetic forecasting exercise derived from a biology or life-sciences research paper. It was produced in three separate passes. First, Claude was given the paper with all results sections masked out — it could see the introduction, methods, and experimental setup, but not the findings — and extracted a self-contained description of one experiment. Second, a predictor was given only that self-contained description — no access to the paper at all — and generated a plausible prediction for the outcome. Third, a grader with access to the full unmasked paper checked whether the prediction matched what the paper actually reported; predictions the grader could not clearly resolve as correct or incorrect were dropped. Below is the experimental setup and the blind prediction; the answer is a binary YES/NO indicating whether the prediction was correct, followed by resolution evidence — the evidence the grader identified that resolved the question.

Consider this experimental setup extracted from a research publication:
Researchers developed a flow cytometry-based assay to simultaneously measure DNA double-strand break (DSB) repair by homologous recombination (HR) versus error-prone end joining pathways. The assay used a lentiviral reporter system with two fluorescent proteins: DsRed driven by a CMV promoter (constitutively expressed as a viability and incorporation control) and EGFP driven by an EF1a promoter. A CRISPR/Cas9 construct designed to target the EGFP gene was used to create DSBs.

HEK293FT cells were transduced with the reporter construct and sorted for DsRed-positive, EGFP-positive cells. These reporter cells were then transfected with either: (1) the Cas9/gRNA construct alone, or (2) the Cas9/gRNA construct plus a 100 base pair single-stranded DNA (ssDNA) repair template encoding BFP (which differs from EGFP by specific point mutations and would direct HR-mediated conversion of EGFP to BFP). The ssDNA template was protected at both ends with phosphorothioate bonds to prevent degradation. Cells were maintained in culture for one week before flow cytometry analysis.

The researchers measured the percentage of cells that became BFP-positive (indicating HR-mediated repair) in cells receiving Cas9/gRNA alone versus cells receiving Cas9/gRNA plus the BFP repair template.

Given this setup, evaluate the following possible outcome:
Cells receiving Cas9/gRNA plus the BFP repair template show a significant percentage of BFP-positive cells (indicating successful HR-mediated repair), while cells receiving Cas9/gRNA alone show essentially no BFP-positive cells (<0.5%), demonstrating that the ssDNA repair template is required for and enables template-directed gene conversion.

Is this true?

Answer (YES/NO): YES